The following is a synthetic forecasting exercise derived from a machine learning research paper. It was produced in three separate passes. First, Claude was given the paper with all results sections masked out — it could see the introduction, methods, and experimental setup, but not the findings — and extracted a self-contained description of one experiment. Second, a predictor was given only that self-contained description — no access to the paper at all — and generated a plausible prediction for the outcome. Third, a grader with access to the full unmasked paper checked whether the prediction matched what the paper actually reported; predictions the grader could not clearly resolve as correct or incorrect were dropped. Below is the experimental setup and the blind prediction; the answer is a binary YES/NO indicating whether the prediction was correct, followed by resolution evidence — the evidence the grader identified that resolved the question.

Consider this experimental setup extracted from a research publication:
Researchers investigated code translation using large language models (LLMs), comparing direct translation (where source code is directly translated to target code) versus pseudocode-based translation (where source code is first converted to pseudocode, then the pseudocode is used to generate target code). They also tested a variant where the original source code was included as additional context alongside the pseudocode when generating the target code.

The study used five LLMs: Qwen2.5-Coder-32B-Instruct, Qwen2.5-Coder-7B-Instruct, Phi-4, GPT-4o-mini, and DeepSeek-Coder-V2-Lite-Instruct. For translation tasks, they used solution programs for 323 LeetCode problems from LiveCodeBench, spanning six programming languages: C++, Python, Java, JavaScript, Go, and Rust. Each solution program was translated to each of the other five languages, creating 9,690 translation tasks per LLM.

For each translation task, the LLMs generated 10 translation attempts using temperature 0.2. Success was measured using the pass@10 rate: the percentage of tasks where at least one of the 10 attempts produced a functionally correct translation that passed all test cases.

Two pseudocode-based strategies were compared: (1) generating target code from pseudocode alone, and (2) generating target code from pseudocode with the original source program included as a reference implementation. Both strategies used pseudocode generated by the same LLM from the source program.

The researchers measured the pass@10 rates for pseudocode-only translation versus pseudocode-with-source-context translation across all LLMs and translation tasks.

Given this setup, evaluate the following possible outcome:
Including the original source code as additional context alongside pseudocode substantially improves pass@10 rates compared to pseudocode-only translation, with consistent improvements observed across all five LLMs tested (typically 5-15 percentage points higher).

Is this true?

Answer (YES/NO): YES